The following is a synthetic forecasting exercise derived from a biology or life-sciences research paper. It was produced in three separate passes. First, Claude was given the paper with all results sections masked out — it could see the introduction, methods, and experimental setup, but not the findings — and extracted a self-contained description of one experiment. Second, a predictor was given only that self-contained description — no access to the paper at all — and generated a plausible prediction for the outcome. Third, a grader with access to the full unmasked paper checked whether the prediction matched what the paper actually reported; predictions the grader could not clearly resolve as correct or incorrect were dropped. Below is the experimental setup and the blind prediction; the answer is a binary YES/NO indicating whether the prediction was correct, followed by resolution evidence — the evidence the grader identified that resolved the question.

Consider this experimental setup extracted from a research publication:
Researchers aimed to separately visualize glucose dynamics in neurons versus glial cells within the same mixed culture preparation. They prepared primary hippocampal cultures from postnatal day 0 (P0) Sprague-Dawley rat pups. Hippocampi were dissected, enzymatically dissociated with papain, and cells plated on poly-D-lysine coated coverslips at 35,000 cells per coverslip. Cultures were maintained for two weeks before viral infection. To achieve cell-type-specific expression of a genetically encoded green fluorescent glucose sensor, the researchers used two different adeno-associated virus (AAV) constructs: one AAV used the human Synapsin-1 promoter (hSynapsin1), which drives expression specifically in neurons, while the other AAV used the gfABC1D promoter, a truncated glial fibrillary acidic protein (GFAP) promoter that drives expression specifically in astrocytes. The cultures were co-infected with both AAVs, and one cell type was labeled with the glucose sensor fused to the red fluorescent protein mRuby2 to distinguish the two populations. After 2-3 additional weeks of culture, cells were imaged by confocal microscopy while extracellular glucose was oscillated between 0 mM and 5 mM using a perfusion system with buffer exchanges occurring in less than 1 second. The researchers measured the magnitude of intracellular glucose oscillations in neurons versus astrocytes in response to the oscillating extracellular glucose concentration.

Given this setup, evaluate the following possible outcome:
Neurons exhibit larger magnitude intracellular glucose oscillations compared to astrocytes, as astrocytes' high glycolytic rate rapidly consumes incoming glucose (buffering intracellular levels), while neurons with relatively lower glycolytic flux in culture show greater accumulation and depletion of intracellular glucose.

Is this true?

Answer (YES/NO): NO